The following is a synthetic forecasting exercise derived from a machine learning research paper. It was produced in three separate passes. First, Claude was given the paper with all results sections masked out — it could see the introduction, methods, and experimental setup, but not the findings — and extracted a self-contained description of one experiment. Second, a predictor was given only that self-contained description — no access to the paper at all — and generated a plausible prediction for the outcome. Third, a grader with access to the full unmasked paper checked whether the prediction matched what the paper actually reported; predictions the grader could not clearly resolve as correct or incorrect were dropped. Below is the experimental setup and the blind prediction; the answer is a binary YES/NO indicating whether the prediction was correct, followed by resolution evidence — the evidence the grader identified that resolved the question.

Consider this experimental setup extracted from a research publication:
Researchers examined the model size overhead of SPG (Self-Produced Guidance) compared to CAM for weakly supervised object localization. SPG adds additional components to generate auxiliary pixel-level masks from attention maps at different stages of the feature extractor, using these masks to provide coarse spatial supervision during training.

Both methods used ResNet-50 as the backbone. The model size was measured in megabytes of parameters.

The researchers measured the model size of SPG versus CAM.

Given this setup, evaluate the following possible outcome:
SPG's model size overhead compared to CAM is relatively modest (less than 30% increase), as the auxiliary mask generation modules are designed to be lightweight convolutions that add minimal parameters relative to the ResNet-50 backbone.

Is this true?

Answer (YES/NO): NO